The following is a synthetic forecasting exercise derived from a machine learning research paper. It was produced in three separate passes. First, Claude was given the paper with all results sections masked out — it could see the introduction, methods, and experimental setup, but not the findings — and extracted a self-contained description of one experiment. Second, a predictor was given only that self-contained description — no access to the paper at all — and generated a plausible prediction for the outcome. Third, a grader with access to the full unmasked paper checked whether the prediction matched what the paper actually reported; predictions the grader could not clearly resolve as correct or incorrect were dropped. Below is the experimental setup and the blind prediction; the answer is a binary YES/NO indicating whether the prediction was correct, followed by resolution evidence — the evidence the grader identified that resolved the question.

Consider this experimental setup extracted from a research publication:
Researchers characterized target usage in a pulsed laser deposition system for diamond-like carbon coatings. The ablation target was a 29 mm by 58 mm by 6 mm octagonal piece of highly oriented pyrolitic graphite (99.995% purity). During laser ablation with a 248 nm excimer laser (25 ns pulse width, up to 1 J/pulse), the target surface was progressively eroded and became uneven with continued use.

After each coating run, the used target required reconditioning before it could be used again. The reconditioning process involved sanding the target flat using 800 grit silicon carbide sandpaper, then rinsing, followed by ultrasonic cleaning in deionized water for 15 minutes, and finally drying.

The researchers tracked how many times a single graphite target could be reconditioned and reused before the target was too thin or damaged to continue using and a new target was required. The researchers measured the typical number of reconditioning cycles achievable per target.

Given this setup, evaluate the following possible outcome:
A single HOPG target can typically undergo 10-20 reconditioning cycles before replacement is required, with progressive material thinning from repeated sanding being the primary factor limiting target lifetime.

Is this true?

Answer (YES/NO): NO